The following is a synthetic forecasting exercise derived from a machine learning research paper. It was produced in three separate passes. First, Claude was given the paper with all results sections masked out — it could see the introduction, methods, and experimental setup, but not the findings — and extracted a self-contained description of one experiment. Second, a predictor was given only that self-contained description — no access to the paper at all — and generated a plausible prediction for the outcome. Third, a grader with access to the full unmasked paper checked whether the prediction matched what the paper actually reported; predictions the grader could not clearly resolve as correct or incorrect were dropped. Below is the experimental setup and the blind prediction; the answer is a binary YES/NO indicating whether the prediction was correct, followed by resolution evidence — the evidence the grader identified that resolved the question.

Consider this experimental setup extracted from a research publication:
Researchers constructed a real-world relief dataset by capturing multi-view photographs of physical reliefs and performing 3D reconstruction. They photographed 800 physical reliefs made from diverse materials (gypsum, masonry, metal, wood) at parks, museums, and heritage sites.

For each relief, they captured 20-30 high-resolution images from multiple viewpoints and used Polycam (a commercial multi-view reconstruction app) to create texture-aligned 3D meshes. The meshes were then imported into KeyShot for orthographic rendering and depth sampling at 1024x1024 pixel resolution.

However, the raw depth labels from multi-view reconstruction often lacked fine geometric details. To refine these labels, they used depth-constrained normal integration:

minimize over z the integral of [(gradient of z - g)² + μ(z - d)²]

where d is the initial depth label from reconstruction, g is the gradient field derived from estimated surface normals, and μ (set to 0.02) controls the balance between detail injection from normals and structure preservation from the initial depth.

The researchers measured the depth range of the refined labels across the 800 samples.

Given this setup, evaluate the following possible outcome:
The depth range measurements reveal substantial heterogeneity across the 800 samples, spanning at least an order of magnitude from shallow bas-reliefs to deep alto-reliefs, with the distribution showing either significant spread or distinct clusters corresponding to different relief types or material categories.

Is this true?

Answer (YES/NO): YES